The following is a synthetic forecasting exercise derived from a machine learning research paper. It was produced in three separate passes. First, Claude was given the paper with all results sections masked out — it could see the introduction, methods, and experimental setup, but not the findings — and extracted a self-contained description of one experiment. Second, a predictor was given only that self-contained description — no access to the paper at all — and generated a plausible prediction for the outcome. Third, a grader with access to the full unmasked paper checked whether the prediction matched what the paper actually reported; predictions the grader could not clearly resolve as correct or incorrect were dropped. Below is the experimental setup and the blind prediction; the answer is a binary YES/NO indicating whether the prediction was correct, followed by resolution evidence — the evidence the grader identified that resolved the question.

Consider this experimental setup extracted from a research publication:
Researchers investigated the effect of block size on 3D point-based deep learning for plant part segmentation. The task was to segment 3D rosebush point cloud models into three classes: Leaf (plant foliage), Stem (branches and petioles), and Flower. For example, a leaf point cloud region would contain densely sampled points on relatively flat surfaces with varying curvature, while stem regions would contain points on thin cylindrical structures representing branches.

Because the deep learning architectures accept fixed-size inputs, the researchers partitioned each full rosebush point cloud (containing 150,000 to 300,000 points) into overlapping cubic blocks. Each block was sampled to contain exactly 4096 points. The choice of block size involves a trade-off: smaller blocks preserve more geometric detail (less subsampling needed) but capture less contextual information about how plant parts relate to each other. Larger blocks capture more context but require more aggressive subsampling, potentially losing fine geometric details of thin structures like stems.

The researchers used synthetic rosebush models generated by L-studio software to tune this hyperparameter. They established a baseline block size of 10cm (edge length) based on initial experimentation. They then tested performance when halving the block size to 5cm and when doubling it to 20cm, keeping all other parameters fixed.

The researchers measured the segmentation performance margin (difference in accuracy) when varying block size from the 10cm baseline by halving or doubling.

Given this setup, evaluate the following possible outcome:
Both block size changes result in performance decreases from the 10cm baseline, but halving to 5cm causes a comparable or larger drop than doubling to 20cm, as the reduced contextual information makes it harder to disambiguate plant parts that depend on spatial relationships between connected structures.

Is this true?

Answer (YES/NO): YES